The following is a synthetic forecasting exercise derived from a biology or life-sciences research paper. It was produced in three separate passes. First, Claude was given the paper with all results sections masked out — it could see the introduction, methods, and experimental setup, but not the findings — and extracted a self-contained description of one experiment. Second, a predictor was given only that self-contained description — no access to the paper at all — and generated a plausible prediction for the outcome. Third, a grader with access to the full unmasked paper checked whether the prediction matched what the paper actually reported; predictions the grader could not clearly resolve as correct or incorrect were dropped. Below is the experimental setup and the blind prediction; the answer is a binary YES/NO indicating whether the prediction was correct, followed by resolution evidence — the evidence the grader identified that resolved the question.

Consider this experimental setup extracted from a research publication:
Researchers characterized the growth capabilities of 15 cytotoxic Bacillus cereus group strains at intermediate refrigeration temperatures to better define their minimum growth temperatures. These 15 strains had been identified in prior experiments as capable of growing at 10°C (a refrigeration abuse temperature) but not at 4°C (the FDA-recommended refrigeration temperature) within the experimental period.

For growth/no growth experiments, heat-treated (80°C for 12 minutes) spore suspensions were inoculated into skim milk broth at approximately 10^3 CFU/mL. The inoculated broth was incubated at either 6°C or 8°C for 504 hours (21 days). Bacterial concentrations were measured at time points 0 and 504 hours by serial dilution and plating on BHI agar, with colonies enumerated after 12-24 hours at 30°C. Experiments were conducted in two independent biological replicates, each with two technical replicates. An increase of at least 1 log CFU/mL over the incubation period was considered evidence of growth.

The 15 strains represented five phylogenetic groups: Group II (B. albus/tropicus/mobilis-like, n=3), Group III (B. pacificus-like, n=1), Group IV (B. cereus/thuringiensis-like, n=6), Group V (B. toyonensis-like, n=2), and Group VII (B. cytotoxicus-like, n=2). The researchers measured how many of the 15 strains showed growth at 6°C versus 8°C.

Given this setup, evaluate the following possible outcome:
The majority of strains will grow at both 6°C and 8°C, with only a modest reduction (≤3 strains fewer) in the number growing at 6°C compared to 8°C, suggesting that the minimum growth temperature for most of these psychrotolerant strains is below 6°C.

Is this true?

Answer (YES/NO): NO